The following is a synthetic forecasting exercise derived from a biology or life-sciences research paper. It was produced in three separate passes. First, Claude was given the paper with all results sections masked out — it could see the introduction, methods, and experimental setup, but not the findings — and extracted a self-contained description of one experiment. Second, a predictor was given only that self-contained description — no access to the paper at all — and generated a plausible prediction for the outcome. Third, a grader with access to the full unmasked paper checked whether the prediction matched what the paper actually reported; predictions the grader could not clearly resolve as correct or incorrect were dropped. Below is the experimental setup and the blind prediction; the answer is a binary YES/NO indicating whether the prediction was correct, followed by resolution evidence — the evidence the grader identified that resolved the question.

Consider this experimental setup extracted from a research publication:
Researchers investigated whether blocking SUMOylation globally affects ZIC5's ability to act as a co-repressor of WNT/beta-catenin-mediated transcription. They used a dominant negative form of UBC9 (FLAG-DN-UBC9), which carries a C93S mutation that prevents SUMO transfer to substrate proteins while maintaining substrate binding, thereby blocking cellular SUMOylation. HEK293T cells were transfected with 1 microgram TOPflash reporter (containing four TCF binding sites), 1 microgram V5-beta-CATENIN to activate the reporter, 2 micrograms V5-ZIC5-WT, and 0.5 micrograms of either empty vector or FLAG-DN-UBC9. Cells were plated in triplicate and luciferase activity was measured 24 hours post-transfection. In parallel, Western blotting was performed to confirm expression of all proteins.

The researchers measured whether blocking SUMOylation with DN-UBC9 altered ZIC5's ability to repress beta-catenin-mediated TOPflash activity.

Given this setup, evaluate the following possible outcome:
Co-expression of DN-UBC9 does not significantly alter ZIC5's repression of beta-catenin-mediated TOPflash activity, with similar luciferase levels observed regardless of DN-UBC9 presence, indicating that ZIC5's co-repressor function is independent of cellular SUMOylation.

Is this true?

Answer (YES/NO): NO